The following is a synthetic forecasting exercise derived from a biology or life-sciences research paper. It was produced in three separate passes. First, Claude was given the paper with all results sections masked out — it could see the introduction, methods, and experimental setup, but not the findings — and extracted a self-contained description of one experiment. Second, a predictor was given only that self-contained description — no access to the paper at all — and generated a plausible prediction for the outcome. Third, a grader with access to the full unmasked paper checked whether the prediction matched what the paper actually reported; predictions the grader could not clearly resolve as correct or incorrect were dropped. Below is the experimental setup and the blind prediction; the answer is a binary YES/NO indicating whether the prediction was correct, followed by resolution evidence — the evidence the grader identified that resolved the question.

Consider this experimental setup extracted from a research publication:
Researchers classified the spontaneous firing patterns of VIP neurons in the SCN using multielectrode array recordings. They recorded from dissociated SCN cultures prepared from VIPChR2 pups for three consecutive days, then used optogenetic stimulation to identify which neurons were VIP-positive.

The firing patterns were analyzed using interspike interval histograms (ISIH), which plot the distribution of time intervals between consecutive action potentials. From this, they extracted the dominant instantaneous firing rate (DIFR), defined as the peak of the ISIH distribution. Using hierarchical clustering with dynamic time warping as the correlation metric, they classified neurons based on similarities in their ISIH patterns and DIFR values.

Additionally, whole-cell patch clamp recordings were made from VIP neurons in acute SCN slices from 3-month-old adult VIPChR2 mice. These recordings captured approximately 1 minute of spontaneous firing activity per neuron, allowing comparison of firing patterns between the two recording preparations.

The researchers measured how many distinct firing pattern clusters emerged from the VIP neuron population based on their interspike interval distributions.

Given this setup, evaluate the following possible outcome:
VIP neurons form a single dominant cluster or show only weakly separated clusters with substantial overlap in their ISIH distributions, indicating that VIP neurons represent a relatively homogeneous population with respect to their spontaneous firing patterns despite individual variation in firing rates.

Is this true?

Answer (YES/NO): NO